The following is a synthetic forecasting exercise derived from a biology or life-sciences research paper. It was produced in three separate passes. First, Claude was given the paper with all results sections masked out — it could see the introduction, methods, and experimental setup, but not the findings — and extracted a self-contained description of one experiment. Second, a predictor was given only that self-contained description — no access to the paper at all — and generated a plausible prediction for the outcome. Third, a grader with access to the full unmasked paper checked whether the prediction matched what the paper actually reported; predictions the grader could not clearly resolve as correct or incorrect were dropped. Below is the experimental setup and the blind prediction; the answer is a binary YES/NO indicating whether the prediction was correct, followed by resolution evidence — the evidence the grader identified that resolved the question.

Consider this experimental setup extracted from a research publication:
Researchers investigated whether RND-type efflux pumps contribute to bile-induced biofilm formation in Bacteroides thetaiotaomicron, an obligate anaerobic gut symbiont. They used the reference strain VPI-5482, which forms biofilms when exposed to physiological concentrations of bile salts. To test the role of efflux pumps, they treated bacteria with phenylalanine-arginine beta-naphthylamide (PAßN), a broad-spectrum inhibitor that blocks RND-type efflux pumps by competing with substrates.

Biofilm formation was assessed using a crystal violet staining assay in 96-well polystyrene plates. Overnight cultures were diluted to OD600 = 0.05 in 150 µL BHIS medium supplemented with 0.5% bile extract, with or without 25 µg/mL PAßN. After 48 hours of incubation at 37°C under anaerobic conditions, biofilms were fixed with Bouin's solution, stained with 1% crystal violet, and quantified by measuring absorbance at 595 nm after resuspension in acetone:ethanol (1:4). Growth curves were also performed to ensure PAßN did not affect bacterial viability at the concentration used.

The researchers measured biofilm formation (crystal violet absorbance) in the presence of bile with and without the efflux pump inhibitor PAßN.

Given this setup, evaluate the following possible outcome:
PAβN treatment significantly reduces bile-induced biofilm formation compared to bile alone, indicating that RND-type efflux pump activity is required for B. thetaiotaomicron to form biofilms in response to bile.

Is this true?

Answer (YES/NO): YES